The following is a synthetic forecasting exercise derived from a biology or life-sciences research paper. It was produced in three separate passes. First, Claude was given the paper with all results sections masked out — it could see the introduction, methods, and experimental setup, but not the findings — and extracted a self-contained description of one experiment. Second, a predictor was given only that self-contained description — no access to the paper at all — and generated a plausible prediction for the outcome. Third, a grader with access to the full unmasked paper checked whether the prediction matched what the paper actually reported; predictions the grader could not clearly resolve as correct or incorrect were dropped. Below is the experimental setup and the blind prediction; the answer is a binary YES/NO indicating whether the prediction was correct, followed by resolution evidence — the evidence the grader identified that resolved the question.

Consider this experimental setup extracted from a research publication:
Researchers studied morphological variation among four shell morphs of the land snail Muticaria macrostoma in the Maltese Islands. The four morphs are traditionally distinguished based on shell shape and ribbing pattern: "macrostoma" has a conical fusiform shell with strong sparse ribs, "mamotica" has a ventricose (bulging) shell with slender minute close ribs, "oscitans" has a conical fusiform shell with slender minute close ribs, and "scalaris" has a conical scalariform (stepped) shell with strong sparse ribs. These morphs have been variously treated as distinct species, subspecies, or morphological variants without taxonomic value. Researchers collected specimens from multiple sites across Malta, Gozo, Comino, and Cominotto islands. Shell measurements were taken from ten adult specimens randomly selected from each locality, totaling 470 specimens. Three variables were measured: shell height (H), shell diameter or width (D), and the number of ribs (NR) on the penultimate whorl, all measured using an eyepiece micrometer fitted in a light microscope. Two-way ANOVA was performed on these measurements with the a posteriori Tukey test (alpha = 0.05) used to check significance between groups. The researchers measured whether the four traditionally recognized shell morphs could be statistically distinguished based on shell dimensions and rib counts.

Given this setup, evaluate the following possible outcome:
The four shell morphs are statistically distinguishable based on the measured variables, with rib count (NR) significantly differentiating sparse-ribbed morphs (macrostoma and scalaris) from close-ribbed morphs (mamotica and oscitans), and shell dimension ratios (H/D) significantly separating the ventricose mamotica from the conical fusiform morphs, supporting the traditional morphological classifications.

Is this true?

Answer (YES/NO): NO